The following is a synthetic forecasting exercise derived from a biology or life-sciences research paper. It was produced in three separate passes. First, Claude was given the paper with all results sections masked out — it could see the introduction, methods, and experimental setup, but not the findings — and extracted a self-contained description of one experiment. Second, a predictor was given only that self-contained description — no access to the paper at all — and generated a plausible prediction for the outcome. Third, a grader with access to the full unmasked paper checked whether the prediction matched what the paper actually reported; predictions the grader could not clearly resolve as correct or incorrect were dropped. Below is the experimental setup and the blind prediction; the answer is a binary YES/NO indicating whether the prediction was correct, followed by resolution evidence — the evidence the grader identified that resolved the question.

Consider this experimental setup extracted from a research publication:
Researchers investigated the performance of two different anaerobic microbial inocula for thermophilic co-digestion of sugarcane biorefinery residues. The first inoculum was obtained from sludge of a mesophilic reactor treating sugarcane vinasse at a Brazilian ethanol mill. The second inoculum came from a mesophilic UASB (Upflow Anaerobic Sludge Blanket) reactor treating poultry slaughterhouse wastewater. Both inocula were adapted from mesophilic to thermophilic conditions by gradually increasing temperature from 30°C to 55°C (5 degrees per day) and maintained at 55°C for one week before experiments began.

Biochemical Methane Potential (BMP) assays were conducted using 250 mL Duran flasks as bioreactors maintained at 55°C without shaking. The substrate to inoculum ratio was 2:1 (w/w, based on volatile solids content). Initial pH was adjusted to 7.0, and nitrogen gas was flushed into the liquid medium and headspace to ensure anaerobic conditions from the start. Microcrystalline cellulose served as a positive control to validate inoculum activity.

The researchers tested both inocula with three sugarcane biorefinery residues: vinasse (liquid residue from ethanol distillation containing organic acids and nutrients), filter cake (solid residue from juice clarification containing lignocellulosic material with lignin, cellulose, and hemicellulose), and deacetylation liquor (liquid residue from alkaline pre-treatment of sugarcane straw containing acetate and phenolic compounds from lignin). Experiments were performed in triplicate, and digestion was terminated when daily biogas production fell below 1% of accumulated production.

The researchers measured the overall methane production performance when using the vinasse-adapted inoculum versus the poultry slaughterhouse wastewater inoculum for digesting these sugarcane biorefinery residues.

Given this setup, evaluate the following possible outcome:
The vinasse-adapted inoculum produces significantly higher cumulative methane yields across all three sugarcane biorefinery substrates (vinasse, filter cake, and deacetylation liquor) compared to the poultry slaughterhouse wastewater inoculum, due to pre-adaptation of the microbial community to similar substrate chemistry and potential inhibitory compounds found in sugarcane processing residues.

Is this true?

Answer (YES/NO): NO